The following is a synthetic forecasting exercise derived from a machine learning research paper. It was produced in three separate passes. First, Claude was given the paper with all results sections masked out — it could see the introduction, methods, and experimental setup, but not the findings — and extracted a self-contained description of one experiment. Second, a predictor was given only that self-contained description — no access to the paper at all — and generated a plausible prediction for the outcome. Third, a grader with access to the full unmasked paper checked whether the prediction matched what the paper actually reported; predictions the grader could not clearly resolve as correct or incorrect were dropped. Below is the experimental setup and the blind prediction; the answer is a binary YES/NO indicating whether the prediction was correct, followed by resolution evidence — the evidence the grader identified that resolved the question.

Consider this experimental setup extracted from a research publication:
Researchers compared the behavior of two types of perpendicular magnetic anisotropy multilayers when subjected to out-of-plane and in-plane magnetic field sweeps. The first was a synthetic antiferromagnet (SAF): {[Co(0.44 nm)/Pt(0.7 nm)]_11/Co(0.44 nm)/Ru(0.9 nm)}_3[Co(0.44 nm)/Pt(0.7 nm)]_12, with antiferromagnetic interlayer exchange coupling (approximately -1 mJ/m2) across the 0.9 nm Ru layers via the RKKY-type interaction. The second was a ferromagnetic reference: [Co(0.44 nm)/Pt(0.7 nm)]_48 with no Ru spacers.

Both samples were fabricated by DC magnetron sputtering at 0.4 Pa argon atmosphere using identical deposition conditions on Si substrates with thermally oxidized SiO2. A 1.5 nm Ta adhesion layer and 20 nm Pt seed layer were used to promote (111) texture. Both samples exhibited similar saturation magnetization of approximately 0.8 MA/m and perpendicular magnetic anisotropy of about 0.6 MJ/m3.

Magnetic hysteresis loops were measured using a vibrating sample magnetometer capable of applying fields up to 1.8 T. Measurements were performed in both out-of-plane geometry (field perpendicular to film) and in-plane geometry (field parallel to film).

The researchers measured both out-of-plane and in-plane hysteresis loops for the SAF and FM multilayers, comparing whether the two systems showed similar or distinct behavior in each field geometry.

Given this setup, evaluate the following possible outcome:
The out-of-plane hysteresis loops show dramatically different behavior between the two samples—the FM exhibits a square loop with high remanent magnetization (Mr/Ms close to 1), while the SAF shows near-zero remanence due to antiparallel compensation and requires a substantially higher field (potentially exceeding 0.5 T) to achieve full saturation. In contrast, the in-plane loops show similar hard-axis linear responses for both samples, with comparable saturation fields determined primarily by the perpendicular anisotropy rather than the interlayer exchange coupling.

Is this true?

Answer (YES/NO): NO